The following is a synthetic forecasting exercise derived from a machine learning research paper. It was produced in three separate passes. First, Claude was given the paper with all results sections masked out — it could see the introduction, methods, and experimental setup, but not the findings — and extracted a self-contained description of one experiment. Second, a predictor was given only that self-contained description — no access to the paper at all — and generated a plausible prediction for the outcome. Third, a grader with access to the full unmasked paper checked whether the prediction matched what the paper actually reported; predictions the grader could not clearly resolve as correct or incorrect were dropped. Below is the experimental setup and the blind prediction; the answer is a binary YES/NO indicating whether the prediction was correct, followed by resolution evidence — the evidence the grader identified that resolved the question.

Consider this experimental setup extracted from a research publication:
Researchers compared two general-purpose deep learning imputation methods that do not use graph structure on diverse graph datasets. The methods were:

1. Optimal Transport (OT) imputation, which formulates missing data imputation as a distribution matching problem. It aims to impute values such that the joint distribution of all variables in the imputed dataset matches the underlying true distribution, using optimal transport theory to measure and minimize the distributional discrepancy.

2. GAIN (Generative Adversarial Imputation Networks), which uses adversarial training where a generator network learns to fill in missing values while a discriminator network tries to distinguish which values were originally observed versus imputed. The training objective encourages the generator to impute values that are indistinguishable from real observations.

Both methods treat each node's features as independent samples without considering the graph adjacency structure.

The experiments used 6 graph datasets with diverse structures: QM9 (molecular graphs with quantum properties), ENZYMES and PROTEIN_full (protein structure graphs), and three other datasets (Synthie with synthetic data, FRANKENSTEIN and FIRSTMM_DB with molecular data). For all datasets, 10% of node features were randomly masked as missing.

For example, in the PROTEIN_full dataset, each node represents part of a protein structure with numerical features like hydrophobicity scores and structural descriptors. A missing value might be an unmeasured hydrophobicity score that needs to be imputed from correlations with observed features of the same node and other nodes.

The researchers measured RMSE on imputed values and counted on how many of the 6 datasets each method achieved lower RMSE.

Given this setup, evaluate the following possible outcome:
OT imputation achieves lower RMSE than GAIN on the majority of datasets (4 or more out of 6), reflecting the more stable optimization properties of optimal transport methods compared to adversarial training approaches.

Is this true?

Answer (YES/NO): NO